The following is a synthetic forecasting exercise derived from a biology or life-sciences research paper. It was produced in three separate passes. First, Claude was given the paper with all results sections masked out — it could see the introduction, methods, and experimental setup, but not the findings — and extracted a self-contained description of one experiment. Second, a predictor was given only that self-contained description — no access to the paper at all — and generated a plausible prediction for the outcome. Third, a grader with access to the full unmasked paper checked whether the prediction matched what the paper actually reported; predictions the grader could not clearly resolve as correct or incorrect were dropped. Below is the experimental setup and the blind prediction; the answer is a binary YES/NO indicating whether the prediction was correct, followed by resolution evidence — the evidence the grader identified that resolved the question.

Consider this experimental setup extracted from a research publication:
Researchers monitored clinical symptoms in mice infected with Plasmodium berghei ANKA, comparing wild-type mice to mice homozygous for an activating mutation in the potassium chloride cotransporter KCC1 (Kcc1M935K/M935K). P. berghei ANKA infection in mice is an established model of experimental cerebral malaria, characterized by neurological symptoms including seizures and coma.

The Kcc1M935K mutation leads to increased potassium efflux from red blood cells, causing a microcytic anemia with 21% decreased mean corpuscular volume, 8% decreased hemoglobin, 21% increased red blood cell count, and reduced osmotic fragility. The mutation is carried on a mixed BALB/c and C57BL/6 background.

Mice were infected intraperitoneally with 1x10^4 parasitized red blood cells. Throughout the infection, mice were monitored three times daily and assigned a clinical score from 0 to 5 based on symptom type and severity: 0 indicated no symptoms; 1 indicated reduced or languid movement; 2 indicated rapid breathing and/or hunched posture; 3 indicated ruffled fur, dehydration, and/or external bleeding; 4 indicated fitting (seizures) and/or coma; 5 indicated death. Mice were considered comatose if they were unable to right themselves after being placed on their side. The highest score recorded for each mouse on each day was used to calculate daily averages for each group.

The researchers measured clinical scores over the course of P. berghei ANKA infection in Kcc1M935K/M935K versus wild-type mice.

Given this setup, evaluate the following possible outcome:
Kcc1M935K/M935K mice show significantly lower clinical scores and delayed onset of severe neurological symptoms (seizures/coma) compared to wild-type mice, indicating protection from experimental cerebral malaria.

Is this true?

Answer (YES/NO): YES